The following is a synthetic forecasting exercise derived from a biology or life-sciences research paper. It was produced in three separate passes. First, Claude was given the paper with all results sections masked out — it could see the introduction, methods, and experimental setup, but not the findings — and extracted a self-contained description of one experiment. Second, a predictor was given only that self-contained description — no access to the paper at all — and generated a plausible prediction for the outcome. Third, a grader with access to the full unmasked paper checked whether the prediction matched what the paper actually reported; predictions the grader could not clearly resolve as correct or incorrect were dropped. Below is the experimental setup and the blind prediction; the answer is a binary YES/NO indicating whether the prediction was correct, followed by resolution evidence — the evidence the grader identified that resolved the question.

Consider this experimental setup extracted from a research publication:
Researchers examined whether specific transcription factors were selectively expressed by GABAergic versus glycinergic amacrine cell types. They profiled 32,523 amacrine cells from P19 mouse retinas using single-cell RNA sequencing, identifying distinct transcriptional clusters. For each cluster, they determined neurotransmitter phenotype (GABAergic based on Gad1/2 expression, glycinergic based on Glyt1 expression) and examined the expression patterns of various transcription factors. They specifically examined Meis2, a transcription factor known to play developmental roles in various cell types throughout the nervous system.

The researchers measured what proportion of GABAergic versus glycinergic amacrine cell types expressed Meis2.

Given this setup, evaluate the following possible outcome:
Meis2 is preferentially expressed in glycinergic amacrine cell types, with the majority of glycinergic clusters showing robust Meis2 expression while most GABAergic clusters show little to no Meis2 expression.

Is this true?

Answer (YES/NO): NO